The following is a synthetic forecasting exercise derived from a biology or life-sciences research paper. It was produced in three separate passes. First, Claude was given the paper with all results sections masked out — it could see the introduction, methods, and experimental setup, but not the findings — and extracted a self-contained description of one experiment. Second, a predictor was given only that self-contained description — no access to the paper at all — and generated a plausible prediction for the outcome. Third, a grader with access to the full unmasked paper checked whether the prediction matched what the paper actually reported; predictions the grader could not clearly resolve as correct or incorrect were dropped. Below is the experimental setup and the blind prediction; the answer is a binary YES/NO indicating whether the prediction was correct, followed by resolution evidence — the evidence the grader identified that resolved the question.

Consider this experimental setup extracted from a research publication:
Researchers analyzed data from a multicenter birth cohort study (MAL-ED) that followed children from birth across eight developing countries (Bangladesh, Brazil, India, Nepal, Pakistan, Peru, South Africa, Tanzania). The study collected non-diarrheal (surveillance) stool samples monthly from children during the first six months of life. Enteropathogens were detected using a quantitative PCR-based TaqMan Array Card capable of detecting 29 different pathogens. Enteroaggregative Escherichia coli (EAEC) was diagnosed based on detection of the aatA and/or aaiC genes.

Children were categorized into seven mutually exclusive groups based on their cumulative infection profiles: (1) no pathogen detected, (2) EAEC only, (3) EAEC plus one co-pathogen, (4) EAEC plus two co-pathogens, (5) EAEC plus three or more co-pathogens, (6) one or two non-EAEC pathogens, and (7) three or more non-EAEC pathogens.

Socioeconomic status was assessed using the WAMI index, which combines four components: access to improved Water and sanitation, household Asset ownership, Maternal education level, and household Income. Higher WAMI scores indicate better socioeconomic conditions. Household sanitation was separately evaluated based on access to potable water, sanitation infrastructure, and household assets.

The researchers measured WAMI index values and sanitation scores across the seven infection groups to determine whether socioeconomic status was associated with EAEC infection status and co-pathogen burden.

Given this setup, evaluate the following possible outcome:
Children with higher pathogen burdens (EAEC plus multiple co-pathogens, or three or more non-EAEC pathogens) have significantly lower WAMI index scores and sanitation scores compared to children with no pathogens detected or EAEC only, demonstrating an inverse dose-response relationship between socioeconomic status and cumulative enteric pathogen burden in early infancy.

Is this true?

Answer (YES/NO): YES